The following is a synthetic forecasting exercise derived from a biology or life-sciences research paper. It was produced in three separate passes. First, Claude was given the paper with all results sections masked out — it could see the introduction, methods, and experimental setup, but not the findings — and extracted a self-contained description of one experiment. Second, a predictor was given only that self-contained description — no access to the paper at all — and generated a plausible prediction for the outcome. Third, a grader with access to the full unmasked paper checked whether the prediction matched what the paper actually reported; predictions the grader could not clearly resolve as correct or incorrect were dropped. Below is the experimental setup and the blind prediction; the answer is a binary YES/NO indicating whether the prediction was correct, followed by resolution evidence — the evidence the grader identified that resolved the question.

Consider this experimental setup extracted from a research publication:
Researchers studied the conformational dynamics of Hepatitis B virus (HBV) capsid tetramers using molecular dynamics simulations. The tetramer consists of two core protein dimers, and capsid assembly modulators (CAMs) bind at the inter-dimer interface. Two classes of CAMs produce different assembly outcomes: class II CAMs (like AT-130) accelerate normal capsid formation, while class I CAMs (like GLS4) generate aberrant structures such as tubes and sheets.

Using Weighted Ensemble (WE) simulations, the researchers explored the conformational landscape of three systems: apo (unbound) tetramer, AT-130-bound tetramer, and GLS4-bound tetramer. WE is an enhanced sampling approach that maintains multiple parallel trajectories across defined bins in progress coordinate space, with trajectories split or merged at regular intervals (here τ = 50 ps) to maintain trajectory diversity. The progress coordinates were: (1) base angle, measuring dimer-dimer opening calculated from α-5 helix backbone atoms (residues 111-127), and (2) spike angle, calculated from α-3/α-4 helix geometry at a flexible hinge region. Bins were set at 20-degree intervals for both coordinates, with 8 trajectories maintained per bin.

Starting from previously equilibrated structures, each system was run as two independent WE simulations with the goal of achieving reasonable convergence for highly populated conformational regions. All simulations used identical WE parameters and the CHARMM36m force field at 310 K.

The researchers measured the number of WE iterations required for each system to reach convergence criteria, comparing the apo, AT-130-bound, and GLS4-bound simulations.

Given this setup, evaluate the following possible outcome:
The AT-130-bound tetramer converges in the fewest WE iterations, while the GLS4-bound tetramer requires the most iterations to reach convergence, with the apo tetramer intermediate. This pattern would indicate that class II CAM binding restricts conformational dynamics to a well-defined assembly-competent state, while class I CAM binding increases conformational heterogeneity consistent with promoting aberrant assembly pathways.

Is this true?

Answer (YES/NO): YES